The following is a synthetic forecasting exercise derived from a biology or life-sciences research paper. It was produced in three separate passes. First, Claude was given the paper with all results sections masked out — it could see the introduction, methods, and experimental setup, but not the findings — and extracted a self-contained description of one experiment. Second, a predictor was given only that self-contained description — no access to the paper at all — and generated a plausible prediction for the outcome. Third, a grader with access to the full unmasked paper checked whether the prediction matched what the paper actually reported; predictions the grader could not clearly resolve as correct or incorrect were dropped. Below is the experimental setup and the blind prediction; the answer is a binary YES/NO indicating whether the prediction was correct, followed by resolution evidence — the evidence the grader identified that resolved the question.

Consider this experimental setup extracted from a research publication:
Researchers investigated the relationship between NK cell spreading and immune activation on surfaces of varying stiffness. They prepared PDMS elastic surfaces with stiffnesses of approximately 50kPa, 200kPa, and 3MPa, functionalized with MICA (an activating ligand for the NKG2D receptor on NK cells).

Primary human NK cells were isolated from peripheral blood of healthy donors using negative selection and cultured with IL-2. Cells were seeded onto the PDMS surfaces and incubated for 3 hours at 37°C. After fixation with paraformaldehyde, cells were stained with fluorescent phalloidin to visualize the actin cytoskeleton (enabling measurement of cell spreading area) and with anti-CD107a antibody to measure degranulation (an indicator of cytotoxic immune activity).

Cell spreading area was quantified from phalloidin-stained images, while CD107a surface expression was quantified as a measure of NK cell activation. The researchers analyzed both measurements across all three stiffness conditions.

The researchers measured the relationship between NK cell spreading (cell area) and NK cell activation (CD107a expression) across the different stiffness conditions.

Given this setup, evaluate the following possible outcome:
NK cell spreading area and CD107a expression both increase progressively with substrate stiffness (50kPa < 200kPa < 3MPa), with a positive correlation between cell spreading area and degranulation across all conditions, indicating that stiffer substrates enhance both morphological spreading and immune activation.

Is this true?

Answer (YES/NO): NO